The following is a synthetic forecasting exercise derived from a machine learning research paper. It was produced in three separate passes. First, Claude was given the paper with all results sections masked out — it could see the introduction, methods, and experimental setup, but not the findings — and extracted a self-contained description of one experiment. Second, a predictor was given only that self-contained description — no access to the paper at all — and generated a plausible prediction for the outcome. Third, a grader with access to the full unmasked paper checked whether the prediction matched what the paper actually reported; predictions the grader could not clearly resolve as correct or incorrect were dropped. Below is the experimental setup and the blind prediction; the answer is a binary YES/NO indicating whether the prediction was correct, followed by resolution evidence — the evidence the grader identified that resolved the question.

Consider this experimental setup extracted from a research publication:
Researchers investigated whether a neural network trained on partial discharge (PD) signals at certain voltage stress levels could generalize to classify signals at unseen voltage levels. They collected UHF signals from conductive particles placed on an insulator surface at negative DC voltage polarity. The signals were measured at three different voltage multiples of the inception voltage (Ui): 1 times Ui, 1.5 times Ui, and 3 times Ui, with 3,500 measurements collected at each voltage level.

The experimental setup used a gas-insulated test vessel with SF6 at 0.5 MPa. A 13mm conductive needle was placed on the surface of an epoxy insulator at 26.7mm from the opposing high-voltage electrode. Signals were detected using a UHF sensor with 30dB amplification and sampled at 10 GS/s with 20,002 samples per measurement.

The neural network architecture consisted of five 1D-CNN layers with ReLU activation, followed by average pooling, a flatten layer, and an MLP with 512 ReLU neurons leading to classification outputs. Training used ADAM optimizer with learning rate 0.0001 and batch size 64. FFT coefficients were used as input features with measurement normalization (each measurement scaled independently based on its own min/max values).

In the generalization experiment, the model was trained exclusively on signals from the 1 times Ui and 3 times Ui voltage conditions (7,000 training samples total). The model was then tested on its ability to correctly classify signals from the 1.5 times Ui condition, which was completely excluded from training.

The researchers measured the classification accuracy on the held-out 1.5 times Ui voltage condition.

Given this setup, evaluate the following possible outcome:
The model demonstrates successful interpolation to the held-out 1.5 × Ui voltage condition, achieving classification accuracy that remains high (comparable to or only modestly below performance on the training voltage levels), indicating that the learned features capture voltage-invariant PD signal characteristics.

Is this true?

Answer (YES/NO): YES